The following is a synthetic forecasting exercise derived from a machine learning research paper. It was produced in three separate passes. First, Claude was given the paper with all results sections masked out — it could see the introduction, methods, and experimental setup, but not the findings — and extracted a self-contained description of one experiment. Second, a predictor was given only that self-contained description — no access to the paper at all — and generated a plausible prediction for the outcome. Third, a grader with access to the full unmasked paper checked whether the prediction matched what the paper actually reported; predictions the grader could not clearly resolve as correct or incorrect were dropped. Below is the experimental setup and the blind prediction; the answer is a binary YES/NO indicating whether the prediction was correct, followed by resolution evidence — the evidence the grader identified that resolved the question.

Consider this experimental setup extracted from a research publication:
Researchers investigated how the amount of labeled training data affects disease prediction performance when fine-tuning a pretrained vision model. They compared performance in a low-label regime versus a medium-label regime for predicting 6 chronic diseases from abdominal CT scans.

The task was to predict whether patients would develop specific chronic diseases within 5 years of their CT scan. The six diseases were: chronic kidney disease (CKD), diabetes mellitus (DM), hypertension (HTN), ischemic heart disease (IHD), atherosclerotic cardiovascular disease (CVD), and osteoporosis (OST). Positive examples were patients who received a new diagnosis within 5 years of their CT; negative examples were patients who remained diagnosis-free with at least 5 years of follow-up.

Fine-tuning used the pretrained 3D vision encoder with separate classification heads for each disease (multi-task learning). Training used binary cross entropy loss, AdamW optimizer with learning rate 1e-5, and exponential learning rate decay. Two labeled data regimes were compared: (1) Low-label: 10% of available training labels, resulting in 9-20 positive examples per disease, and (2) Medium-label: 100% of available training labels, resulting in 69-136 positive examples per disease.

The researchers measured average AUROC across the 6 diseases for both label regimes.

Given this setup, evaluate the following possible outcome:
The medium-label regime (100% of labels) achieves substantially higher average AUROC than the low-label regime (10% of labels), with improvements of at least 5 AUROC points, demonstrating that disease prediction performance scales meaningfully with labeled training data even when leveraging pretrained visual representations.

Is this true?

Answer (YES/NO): NO